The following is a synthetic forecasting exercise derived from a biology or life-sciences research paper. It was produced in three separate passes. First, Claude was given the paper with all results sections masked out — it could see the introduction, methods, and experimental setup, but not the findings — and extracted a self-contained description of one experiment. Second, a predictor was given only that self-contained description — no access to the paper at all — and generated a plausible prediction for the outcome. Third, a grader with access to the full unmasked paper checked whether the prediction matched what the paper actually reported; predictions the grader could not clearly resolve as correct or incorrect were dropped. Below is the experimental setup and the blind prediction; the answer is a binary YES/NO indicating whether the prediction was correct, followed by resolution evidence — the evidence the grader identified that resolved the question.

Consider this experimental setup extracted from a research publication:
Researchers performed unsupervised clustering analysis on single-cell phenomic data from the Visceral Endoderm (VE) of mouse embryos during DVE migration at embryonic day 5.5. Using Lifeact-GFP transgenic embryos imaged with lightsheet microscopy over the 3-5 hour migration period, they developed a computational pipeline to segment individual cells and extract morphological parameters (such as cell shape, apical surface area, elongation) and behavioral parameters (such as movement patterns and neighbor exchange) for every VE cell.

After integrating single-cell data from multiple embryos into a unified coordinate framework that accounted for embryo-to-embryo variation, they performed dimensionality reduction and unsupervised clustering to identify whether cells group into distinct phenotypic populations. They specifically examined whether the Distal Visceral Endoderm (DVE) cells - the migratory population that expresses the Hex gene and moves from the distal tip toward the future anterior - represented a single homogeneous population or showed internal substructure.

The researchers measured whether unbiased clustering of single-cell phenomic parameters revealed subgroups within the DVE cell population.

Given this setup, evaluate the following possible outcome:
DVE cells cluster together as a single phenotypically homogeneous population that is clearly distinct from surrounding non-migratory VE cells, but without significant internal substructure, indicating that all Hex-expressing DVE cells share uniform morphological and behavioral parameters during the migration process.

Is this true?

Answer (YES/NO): NO